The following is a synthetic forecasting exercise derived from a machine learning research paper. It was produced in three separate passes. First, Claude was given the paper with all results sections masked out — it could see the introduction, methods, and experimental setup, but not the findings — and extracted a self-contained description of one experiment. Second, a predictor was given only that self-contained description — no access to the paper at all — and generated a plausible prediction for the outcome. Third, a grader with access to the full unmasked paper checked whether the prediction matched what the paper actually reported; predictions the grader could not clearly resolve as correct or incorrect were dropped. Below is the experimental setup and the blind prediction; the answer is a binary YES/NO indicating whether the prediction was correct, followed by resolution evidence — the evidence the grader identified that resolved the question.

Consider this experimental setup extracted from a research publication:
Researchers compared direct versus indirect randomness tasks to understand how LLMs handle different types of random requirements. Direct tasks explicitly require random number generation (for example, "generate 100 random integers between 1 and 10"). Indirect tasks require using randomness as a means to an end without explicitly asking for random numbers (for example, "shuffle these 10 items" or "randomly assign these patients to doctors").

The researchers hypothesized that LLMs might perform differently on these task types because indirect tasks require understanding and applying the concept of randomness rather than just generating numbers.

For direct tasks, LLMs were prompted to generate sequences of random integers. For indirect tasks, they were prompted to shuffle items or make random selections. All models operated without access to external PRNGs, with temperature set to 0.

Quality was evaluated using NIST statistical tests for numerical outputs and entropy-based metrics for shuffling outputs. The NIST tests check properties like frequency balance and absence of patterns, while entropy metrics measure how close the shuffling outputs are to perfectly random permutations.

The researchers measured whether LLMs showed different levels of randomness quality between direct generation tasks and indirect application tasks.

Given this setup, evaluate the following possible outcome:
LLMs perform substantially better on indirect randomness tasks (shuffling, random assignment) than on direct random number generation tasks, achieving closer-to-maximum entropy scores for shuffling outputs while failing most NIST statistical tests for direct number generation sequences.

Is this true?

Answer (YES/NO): YES